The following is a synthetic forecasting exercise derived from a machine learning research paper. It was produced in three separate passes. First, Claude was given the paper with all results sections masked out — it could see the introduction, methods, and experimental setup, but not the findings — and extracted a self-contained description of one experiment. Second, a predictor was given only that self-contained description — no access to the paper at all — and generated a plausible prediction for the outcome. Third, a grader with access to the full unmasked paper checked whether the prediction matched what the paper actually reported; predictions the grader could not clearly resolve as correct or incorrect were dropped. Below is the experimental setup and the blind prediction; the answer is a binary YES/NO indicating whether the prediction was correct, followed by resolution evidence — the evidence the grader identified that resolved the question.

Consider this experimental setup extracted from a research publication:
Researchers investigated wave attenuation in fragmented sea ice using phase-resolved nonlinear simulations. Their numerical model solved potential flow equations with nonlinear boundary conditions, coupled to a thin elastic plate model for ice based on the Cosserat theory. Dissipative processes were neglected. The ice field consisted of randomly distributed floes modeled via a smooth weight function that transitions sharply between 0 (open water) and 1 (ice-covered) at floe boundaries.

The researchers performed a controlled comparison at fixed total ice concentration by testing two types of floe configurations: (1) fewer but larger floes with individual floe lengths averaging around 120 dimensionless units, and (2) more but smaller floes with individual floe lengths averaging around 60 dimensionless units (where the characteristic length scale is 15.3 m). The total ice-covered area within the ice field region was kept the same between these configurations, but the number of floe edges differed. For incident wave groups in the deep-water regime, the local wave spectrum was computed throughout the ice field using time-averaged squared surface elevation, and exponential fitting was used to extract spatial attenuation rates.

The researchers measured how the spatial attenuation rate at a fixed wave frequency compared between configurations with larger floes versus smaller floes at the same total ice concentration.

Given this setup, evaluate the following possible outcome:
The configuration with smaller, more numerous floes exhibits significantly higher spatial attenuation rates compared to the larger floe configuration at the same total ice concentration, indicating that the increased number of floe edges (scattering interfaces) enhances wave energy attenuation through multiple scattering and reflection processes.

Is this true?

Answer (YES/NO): YES